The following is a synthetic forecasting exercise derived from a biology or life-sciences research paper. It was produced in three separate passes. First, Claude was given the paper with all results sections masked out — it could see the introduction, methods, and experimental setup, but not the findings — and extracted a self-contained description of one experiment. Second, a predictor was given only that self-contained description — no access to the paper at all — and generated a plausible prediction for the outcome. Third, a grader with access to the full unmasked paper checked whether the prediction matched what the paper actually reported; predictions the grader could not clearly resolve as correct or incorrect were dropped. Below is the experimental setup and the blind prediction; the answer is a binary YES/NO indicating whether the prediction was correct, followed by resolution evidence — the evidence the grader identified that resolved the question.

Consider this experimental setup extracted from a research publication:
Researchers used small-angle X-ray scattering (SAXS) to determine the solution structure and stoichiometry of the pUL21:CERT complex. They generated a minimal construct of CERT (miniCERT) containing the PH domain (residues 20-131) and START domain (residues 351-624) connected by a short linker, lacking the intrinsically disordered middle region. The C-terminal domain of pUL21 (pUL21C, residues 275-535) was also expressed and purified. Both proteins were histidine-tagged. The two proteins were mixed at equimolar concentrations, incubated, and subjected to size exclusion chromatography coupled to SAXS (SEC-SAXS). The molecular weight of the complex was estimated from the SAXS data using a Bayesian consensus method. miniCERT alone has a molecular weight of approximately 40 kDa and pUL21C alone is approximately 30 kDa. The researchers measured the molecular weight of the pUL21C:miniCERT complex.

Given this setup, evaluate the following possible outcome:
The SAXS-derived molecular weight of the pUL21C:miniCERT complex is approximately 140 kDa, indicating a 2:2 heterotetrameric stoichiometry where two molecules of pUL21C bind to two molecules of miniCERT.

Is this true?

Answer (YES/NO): NO